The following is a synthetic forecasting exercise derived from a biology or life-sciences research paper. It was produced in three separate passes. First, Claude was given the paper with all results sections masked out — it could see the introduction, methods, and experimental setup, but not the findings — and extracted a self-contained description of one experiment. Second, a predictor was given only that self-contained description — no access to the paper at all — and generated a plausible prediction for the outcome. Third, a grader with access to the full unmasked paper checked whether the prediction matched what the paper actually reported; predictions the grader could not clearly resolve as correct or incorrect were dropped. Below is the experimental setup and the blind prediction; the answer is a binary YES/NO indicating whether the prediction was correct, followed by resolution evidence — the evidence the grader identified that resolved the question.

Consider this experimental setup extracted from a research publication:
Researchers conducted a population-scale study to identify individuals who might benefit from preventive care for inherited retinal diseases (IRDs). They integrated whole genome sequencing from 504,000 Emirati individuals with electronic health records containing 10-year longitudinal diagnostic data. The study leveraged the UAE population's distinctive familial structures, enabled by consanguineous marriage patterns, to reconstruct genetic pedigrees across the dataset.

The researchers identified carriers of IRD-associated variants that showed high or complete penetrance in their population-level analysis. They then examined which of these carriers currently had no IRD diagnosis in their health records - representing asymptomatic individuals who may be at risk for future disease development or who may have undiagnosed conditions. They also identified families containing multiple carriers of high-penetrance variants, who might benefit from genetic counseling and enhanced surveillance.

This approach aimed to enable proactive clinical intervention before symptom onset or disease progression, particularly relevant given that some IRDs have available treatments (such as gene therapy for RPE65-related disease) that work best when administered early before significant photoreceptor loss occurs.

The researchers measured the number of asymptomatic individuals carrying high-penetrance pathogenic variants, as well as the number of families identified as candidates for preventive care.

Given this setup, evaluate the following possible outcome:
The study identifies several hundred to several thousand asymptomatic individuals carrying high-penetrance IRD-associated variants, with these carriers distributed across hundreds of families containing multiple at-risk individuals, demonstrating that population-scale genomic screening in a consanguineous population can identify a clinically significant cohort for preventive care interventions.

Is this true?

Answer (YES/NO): NO